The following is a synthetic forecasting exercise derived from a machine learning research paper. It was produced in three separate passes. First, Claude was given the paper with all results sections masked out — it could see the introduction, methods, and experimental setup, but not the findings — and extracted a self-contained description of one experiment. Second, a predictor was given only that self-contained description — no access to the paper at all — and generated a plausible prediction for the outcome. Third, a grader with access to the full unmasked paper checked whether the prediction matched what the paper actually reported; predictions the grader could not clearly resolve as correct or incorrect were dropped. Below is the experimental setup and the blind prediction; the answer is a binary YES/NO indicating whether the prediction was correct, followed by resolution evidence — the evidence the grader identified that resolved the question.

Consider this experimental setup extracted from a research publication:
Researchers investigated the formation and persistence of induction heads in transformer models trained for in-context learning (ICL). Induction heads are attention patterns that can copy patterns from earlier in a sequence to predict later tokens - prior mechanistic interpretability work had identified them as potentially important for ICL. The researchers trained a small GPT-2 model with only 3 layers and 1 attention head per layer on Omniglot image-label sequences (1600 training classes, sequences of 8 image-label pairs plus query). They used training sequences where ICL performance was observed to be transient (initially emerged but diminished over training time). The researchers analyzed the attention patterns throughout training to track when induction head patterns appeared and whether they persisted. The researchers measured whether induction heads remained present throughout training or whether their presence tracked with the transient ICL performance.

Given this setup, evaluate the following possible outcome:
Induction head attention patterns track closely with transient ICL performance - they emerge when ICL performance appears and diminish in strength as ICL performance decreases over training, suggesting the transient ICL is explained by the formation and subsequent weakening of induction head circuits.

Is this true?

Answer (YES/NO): YES